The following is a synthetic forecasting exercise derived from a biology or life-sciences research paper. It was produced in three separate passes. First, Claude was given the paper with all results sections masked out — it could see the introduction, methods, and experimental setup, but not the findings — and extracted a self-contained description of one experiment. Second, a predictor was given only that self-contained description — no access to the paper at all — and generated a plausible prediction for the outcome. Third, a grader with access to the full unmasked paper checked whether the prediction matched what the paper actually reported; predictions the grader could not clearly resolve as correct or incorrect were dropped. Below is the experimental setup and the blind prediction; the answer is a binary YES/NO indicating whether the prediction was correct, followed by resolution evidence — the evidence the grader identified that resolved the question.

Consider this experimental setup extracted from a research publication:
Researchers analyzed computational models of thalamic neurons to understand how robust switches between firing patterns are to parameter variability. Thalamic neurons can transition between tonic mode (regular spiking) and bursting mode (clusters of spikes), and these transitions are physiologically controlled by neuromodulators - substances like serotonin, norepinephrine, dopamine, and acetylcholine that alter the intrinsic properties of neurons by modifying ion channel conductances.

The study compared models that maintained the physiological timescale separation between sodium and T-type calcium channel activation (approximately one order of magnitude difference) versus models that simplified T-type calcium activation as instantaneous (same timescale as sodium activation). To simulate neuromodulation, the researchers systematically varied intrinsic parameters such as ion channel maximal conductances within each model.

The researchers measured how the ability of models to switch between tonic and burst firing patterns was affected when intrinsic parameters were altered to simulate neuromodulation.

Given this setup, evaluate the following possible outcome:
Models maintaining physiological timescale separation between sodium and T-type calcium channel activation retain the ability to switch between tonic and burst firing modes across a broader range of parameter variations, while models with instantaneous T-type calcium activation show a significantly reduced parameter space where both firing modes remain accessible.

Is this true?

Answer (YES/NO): YES